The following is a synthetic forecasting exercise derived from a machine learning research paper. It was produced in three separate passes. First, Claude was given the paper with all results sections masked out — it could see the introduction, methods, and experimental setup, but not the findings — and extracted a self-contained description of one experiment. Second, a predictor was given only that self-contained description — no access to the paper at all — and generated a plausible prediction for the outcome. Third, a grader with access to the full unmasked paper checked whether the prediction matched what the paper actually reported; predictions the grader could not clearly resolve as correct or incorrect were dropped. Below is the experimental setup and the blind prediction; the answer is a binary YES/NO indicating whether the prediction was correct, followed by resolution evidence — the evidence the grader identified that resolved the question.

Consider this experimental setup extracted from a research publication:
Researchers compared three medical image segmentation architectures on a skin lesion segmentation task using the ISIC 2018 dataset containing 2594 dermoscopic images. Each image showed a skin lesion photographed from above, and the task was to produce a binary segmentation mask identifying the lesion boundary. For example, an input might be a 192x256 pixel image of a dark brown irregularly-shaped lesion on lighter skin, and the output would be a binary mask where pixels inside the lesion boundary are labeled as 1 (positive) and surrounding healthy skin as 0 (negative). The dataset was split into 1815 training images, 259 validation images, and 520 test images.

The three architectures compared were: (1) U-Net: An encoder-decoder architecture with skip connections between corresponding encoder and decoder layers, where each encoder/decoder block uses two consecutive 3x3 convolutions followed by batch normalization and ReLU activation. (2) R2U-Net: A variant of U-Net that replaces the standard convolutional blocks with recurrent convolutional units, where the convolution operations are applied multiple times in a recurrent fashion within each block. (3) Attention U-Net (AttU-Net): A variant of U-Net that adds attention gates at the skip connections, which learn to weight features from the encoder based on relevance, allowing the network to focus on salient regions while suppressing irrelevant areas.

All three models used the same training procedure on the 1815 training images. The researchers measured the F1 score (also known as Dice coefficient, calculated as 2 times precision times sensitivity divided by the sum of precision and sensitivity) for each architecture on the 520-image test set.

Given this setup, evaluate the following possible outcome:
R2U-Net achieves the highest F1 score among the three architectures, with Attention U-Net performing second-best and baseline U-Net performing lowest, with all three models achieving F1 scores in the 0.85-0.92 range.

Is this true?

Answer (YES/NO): NO